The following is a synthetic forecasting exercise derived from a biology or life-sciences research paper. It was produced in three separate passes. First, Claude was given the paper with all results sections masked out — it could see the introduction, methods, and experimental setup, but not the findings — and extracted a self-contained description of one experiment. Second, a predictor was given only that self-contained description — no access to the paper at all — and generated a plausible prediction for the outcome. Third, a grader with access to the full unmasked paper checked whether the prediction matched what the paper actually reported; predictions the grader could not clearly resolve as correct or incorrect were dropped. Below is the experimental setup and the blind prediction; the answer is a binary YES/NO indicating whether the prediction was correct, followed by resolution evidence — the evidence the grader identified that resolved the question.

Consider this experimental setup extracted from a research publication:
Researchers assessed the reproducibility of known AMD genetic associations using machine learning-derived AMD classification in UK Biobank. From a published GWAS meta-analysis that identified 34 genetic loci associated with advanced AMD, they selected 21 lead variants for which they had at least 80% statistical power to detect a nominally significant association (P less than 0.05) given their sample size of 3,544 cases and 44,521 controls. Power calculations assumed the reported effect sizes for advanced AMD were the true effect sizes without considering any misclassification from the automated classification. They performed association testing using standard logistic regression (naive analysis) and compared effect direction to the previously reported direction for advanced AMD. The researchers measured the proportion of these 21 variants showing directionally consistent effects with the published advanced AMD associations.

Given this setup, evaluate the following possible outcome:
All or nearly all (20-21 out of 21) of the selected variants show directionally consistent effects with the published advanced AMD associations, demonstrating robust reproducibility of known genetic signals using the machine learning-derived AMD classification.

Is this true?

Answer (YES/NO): NO